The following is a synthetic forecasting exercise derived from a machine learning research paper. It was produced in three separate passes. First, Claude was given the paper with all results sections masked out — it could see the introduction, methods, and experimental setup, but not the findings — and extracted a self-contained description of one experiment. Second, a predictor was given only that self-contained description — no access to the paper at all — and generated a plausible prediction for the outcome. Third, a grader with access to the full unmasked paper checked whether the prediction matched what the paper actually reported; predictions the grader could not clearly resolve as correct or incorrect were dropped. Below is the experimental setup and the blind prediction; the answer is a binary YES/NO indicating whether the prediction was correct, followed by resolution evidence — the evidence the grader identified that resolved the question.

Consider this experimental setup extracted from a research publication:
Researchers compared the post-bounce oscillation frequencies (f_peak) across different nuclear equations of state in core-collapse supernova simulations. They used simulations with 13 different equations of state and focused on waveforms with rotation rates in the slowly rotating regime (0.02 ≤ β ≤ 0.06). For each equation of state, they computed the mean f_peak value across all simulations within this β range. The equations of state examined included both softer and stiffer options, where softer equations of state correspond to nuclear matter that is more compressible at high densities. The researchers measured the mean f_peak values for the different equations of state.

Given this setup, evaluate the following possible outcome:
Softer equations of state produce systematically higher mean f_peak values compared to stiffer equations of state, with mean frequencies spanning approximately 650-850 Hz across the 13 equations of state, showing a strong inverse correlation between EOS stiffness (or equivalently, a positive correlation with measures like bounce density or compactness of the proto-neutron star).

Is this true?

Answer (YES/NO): NO